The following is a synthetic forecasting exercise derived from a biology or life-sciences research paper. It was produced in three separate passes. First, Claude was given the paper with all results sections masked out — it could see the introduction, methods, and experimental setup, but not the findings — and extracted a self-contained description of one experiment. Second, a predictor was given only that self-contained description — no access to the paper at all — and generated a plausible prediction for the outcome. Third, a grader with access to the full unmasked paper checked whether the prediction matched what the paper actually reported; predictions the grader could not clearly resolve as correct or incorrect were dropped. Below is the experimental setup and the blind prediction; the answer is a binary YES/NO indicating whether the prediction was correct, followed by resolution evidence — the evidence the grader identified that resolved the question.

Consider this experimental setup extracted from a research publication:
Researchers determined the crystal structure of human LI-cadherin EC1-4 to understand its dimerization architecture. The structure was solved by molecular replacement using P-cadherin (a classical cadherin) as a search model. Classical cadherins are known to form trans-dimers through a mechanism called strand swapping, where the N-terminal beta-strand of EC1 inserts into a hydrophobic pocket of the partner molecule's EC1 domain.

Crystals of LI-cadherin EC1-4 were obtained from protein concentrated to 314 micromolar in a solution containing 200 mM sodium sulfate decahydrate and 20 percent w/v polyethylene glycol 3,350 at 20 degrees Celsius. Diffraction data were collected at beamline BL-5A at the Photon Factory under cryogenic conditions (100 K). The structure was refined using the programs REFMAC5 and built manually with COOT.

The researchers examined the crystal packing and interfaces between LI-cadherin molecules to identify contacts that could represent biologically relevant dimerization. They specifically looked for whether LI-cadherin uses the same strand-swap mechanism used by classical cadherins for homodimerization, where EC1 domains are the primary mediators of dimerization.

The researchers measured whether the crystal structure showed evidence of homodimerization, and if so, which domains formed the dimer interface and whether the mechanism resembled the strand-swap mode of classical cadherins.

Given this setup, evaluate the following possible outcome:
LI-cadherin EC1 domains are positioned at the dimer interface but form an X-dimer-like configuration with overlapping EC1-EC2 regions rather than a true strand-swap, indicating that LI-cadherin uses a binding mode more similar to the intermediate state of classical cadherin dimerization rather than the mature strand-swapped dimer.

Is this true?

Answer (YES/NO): NO